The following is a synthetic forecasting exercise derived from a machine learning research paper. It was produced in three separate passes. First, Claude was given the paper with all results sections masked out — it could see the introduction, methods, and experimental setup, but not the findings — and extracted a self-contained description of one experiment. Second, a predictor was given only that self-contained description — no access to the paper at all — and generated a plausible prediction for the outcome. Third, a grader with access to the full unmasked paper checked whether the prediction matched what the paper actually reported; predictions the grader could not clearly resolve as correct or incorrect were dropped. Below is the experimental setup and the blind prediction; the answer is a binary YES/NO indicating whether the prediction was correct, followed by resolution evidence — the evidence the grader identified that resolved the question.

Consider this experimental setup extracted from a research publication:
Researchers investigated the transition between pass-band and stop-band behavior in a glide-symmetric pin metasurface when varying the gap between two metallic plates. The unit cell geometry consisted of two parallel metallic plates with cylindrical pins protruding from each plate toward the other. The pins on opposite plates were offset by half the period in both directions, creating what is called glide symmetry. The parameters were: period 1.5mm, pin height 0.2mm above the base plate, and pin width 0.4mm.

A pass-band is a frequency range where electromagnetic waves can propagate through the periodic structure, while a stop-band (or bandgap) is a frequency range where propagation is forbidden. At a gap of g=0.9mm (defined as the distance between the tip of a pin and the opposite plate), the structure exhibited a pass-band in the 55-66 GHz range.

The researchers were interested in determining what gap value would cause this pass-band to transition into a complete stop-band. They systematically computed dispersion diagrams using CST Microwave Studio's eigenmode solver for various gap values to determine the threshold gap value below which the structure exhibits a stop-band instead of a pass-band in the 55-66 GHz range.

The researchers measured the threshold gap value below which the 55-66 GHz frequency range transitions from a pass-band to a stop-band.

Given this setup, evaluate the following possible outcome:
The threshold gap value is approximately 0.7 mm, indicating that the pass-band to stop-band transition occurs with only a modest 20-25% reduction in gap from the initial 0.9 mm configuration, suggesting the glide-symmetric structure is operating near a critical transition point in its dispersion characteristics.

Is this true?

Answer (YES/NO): NO